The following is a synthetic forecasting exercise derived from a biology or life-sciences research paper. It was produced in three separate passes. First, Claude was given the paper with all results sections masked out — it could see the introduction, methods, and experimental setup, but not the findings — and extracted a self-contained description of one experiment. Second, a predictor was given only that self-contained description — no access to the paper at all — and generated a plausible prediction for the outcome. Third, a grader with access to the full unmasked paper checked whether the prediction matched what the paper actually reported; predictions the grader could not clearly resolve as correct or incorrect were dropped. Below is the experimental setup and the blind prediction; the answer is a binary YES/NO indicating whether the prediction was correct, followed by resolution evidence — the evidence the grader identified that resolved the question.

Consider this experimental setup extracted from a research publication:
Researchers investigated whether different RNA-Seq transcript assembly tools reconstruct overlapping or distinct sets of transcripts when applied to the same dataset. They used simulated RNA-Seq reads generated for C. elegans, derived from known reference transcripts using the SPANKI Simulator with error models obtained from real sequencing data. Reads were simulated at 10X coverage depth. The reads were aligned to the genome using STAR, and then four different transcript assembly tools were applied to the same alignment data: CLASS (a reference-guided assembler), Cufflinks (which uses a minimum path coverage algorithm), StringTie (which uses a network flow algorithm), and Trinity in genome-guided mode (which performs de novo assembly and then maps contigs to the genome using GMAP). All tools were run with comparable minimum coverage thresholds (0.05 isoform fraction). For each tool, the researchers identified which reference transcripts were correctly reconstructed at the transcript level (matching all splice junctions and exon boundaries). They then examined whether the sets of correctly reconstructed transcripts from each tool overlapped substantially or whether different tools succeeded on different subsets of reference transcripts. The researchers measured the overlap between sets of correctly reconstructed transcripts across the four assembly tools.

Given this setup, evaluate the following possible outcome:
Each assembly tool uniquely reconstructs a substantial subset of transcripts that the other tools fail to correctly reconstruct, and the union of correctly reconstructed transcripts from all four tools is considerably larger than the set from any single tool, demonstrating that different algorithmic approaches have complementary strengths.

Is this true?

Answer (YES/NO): YES